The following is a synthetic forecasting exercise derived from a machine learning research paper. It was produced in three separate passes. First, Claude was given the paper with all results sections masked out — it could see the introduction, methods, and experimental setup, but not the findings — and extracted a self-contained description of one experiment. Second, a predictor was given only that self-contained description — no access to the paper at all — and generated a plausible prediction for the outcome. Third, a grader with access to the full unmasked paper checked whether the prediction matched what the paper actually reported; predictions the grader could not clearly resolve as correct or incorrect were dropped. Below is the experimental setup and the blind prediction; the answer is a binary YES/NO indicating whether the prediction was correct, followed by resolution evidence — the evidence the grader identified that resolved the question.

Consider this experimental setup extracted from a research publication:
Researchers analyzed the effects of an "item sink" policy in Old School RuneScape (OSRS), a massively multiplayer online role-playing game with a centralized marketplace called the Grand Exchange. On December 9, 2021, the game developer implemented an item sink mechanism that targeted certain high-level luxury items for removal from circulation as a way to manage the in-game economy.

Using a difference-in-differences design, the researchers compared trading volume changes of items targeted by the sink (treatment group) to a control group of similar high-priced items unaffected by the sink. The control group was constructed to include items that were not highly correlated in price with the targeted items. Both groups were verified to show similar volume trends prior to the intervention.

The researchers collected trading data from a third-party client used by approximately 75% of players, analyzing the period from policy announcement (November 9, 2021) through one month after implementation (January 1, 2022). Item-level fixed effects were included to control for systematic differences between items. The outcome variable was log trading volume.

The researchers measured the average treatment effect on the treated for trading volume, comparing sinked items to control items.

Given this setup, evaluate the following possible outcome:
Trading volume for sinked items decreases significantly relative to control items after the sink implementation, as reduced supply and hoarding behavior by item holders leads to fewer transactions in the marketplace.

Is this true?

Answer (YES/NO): NO